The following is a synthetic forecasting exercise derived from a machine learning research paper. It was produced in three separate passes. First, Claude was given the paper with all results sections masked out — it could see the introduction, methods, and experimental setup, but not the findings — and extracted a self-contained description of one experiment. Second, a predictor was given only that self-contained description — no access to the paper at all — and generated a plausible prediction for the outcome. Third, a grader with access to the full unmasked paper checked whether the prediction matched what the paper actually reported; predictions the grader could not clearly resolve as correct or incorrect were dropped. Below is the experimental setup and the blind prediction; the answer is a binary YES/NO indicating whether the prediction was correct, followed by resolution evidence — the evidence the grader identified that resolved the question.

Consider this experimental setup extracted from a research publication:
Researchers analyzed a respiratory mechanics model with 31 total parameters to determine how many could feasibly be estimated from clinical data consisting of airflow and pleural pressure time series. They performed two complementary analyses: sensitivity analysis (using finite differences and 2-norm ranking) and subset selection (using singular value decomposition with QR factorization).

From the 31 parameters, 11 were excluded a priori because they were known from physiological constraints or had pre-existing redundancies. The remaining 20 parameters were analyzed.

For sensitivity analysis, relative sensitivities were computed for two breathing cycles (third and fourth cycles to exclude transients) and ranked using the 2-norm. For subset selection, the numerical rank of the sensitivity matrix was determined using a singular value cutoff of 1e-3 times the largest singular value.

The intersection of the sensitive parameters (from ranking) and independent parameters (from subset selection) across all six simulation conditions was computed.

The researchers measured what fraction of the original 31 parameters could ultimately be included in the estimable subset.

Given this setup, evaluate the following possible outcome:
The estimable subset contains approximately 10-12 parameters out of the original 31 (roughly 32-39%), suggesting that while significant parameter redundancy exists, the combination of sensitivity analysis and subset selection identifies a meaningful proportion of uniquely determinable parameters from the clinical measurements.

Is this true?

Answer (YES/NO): NO